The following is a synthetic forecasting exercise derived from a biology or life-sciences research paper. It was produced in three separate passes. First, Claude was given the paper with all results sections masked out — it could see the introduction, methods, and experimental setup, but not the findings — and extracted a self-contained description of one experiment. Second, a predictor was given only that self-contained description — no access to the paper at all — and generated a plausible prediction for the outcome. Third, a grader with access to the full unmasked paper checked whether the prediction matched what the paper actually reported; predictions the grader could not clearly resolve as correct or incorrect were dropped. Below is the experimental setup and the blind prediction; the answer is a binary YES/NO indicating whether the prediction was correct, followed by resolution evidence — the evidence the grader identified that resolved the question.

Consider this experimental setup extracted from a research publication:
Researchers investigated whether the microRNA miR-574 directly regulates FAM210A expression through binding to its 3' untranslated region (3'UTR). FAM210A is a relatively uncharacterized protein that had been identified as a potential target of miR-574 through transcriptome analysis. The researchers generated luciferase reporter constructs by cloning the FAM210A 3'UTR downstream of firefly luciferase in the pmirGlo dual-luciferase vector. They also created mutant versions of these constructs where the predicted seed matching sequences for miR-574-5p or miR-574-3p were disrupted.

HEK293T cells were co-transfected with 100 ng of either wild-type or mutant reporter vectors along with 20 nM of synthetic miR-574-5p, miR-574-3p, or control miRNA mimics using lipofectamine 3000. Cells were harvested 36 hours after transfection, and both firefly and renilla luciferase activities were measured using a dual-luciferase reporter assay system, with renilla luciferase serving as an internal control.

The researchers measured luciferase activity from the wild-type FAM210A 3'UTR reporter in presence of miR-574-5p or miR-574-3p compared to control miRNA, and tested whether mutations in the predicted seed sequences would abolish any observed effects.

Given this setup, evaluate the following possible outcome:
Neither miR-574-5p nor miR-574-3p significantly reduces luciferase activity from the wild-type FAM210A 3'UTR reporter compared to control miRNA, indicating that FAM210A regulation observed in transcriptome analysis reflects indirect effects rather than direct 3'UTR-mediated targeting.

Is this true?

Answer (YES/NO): NO